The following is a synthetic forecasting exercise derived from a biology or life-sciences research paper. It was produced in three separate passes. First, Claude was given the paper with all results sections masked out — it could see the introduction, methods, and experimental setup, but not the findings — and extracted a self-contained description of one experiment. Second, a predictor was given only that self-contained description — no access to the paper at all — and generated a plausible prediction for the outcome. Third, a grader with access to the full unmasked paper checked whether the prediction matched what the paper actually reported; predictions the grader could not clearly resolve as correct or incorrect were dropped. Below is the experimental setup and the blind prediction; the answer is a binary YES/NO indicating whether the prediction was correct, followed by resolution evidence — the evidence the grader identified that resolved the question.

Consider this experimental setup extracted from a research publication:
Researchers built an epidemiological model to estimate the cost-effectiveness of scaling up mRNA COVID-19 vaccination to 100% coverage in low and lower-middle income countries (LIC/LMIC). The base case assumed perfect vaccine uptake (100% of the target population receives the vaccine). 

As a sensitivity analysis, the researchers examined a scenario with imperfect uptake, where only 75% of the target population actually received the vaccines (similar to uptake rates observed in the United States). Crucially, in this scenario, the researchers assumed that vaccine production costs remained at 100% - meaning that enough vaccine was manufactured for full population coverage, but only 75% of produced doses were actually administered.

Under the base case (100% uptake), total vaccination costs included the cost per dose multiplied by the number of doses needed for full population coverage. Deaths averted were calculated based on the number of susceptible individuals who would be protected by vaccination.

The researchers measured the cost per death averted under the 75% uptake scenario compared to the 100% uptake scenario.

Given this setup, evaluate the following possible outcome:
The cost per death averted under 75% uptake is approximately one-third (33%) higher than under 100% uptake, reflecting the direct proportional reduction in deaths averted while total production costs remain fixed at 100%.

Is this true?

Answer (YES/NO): NO